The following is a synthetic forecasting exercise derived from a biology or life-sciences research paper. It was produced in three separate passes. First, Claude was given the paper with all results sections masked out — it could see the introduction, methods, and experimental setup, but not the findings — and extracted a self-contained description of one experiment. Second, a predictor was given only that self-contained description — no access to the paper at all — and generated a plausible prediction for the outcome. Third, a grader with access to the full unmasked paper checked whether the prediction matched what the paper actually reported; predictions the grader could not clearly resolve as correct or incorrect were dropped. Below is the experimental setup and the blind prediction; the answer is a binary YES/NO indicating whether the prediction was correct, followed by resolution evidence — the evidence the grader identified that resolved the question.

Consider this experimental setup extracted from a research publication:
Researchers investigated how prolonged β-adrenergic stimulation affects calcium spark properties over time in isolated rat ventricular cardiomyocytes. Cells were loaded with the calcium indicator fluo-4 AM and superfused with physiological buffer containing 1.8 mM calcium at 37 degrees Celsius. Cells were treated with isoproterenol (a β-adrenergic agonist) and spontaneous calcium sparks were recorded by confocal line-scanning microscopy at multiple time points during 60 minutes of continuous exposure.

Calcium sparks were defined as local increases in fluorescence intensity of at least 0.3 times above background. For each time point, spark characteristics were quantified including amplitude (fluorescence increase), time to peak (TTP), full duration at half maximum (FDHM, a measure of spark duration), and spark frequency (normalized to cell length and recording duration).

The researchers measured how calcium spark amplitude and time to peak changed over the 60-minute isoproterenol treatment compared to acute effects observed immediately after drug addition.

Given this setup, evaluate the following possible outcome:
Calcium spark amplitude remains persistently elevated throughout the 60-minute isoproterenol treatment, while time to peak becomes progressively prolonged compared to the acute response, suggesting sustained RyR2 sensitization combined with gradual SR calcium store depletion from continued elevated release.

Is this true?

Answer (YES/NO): YES